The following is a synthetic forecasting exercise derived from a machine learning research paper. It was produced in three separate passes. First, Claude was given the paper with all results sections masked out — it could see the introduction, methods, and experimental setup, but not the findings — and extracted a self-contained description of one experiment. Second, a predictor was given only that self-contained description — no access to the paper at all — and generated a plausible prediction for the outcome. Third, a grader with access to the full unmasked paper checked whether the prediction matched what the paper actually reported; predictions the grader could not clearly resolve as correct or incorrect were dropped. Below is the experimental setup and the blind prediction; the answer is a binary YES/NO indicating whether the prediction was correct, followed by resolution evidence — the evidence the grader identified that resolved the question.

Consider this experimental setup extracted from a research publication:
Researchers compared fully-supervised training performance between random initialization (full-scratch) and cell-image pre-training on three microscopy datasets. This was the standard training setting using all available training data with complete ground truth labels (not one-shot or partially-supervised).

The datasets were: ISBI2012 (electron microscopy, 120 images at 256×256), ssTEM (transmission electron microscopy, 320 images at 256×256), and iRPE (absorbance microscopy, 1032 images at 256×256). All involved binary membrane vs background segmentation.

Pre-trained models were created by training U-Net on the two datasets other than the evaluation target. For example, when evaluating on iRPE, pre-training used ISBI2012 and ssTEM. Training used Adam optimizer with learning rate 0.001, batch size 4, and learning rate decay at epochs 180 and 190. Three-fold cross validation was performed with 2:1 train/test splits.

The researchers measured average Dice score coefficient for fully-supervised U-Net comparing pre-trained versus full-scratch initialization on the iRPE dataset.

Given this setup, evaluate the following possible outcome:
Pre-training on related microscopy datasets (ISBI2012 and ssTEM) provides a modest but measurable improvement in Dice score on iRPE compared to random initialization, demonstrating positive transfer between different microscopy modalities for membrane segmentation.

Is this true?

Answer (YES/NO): NO